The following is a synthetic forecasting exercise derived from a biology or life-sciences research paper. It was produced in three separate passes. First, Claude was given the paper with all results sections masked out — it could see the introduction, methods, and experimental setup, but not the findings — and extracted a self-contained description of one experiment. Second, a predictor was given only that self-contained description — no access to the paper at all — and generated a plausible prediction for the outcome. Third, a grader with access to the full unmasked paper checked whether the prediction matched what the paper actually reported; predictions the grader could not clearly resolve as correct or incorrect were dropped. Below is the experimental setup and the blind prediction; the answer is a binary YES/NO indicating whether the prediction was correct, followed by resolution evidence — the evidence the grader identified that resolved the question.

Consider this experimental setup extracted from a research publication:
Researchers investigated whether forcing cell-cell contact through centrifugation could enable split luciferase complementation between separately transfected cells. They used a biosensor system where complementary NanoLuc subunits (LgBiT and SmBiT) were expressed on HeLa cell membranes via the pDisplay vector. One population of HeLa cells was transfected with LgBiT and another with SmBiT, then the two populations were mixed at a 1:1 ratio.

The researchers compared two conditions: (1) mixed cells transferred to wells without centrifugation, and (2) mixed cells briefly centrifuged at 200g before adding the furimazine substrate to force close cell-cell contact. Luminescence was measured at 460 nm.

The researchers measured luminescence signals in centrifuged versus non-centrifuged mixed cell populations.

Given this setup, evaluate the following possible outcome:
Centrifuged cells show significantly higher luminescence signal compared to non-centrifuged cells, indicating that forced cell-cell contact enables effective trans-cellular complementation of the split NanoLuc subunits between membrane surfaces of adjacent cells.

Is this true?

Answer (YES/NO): YES